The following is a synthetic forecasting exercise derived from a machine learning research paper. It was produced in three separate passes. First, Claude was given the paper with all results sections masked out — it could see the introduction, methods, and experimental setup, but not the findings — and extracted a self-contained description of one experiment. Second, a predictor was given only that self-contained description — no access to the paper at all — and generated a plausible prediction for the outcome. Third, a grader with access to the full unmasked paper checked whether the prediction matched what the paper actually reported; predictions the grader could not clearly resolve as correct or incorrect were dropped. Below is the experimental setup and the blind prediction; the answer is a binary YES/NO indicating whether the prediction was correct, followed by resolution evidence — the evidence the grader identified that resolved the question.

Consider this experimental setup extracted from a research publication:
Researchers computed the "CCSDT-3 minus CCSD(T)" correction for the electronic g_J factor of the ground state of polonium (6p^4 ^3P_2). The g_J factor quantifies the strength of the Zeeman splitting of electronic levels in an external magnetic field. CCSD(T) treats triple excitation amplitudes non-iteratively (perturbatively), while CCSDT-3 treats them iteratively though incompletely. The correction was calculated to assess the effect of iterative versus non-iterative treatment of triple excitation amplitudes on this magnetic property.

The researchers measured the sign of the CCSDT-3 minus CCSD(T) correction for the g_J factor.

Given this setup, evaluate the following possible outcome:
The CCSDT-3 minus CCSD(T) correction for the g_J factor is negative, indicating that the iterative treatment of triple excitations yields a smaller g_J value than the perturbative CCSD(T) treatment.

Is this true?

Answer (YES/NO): NO